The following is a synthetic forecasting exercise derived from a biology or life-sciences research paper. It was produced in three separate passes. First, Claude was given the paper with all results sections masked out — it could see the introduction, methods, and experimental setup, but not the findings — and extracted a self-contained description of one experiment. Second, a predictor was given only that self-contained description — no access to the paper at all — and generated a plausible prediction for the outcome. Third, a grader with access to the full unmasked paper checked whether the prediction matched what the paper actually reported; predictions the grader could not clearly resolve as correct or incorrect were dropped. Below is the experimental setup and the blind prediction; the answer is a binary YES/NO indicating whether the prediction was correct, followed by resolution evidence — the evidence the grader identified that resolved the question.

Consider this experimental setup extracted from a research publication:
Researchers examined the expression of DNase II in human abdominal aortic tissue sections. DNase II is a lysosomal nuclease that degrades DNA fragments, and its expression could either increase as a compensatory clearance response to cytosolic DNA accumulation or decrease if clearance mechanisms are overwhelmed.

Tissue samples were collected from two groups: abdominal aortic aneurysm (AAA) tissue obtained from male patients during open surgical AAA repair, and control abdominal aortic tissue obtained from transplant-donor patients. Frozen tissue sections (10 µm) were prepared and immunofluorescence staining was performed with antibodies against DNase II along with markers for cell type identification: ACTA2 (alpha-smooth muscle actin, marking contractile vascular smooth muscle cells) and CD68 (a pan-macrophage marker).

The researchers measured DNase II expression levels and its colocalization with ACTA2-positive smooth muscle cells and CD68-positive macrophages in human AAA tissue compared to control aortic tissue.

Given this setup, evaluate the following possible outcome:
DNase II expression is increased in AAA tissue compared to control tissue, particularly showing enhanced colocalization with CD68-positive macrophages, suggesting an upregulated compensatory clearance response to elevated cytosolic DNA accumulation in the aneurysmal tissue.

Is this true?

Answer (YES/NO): NO